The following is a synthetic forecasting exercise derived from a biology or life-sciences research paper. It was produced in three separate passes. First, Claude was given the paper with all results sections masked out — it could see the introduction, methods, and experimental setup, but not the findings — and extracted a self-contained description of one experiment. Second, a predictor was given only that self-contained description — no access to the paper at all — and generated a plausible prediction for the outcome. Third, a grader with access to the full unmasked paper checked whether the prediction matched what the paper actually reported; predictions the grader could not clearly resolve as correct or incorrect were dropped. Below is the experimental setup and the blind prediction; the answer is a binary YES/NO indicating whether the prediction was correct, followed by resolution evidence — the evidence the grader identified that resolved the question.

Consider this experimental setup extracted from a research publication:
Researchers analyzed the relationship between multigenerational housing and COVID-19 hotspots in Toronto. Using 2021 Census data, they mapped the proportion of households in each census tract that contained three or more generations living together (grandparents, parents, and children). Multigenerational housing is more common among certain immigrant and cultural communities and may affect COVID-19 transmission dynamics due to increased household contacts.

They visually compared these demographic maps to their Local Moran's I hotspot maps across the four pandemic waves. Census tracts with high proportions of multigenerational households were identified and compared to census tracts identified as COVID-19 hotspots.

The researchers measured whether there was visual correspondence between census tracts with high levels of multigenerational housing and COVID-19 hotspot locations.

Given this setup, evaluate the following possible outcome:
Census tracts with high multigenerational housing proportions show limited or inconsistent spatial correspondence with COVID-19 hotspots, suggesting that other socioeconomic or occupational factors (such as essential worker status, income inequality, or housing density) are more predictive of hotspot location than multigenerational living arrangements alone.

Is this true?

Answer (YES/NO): NO